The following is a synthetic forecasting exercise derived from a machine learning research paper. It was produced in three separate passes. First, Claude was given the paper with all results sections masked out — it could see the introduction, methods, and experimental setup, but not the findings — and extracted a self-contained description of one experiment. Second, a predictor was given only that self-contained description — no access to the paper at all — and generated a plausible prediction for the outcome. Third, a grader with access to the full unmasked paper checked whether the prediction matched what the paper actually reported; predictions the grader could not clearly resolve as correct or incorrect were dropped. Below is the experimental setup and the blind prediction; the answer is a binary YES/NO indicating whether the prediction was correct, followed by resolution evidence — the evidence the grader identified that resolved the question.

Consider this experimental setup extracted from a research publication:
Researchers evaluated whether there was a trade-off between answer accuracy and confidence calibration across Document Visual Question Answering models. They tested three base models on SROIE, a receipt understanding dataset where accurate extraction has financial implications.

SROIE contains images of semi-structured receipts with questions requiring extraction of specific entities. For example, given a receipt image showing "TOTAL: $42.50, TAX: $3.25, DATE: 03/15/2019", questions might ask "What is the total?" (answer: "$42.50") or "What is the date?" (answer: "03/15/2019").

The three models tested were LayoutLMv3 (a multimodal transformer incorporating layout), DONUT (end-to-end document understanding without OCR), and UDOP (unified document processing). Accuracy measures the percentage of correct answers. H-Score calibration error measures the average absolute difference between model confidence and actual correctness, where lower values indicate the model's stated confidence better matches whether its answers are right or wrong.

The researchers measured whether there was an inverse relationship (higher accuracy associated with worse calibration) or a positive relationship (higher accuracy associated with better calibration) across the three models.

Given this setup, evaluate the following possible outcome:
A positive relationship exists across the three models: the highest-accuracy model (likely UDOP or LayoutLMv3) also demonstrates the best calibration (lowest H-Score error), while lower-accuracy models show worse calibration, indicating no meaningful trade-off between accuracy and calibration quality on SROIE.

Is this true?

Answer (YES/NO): YES